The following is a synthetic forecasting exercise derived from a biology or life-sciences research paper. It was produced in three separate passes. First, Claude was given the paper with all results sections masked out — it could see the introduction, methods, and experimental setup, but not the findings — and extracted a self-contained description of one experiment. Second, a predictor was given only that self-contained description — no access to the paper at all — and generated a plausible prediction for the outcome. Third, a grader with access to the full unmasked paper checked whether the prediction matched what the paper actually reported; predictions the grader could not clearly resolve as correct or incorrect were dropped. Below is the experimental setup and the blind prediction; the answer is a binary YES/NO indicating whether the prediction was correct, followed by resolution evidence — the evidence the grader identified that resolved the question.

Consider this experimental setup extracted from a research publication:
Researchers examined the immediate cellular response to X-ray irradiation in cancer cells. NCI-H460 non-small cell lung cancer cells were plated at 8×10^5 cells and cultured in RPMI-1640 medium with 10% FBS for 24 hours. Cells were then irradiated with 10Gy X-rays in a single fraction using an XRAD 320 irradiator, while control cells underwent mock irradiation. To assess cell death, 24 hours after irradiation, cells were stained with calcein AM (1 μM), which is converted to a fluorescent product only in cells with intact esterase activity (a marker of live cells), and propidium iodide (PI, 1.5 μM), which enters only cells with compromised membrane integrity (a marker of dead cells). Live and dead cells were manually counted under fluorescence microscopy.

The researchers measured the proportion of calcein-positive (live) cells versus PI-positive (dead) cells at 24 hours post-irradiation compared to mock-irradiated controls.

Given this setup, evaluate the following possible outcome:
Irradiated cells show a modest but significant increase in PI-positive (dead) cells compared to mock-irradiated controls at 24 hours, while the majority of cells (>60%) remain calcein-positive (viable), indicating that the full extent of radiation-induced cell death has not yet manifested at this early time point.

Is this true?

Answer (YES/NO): NO